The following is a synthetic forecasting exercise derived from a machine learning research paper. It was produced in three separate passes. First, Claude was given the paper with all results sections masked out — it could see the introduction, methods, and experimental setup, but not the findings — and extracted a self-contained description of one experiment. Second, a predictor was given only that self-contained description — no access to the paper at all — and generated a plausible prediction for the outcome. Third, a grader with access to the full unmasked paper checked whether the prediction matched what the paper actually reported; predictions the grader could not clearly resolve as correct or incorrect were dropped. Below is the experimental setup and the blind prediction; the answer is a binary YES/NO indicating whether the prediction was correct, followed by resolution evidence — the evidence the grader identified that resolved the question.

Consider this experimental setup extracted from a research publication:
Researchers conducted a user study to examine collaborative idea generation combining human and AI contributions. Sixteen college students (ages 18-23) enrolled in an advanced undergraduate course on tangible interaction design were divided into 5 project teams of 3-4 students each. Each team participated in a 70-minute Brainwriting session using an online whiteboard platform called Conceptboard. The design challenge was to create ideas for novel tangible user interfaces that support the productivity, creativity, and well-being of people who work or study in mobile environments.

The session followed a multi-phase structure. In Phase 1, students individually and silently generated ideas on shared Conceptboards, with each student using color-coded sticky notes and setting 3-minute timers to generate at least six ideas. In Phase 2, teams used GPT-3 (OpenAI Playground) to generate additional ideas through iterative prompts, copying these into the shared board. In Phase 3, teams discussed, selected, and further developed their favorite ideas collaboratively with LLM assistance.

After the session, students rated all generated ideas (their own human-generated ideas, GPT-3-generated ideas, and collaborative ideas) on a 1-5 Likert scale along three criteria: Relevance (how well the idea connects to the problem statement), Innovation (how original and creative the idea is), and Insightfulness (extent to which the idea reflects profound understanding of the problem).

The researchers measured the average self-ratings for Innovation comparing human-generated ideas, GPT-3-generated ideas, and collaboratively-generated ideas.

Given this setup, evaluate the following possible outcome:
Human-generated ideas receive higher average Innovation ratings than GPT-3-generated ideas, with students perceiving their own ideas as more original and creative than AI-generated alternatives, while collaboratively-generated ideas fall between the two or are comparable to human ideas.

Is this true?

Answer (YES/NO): NO